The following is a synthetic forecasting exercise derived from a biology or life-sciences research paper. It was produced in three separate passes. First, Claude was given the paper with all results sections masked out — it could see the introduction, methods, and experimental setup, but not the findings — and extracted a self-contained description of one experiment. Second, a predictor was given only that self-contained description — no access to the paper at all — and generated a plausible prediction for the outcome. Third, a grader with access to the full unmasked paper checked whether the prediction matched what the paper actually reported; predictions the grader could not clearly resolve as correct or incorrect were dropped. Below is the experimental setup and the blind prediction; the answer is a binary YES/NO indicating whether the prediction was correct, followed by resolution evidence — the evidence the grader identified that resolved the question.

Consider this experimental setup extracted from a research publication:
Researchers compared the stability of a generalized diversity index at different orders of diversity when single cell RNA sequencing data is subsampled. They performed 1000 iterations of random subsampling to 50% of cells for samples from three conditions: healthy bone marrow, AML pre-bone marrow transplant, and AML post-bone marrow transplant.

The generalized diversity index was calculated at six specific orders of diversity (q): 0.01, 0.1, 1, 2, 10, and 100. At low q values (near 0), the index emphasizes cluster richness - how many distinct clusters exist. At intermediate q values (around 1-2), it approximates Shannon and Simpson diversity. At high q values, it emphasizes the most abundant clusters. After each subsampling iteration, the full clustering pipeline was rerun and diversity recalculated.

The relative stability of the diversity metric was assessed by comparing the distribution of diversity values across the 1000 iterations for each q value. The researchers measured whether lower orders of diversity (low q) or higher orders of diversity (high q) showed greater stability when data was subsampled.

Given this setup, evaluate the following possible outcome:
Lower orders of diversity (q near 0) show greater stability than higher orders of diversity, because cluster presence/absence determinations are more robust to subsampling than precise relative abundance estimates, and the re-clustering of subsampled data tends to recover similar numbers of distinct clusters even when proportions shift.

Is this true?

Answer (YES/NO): YES